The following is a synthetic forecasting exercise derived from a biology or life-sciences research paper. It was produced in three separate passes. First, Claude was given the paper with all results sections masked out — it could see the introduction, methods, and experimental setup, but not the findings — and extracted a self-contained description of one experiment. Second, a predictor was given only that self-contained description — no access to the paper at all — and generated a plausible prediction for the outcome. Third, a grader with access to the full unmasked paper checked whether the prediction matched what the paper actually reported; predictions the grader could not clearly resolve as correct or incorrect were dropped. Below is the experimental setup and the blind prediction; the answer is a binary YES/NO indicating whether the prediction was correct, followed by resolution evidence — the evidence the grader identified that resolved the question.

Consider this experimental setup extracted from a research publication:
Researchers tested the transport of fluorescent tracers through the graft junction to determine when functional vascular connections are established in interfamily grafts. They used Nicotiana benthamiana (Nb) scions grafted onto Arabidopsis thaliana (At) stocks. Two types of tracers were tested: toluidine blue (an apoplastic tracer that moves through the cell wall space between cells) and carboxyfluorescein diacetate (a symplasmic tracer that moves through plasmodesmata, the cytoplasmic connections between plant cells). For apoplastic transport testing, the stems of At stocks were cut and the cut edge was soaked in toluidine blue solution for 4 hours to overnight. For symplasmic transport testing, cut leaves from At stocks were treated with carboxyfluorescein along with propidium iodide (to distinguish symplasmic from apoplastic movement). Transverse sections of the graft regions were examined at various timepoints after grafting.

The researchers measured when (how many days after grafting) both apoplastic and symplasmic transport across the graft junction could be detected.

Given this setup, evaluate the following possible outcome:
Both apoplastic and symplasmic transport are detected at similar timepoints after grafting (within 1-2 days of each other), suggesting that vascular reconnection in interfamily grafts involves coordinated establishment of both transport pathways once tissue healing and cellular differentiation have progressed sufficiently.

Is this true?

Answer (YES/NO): YES